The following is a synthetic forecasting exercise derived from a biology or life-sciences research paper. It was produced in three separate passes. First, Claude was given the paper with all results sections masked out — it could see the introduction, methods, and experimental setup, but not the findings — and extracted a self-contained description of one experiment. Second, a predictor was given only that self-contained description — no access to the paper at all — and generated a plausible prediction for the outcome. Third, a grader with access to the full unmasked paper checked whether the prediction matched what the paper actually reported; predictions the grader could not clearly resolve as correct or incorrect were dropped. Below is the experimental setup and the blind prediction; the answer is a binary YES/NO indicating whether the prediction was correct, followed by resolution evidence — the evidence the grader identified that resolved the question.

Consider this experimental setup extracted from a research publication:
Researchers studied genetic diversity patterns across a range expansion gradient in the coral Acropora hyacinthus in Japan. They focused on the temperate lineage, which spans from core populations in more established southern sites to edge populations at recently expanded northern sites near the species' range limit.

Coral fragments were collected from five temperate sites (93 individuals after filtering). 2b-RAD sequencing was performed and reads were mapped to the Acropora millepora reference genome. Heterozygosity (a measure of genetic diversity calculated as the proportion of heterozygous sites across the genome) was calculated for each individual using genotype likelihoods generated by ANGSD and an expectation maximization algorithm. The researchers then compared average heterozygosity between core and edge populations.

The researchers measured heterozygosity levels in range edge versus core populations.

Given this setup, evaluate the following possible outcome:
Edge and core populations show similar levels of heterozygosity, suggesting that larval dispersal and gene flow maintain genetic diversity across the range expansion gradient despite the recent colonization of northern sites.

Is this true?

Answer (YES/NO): NO